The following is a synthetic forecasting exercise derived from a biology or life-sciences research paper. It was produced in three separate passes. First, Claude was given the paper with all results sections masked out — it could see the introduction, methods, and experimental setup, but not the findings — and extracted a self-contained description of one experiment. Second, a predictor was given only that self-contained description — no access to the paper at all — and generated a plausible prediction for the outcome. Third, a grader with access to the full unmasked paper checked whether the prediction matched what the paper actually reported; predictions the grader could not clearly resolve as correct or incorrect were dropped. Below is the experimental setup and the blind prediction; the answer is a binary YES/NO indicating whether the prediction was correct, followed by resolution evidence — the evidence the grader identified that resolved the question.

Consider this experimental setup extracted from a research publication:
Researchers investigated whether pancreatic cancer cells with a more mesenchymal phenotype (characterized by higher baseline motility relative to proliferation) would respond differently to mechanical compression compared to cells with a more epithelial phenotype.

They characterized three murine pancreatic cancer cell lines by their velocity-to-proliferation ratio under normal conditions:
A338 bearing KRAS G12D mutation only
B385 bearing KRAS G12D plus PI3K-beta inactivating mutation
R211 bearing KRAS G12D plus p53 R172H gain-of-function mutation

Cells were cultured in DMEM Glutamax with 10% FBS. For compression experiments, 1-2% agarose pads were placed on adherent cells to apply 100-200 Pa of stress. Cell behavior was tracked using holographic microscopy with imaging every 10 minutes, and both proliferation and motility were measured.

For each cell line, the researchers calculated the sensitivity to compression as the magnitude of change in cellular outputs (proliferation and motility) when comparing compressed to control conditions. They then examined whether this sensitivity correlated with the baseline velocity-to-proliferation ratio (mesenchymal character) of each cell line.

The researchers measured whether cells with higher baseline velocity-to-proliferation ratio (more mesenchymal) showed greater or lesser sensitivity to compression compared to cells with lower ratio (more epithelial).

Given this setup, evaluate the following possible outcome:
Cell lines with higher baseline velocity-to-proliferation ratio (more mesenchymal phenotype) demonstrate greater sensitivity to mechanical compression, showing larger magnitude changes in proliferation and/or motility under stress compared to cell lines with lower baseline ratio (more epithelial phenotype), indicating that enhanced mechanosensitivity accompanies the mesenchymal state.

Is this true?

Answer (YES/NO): YES